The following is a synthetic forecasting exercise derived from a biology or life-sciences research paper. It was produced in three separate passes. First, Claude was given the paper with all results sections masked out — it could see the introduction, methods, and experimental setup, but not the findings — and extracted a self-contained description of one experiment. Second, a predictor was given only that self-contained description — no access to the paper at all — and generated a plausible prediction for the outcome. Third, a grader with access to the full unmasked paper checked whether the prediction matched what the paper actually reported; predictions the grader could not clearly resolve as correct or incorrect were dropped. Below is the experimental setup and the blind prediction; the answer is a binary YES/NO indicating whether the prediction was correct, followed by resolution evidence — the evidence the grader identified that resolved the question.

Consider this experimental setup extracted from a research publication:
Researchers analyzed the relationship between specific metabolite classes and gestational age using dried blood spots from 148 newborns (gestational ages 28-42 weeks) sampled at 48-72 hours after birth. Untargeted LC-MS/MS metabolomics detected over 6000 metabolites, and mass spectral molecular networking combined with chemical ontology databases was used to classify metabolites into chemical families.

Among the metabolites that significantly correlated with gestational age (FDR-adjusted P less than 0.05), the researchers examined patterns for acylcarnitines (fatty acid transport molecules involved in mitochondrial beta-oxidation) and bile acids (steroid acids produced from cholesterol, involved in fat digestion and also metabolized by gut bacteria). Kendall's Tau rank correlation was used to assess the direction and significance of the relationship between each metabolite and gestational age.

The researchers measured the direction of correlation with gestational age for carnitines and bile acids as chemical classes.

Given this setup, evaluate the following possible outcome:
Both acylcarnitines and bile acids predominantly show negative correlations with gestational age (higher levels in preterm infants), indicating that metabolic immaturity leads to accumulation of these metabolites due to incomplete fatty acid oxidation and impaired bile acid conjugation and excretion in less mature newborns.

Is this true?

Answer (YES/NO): NO